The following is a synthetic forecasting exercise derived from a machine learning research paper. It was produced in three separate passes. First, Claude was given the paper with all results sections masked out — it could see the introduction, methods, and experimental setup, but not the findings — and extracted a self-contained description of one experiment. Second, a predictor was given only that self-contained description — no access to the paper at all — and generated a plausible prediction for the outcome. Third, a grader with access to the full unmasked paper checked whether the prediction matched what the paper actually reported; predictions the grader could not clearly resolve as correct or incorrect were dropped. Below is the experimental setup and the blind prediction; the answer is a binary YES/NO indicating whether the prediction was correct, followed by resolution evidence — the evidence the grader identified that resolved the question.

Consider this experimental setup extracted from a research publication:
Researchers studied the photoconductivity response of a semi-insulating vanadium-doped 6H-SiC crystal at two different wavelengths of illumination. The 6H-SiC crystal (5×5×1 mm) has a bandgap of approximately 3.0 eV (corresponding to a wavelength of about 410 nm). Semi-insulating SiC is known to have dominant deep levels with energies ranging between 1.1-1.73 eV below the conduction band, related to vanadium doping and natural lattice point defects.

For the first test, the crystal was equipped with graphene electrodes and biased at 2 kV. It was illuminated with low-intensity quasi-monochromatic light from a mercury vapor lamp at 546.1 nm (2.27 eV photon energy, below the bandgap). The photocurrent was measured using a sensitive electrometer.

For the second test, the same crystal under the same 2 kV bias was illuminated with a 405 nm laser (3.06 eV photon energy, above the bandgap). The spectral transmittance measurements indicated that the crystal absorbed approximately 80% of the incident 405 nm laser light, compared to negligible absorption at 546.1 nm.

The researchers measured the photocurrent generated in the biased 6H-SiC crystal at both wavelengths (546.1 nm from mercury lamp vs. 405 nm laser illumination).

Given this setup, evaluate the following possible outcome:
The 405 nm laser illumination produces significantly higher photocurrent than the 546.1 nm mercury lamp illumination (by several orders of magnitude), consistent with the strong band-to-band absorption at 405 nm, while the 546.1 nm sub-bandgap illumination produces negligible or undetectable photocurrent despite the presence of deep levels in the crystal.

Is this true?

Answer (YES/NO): YES